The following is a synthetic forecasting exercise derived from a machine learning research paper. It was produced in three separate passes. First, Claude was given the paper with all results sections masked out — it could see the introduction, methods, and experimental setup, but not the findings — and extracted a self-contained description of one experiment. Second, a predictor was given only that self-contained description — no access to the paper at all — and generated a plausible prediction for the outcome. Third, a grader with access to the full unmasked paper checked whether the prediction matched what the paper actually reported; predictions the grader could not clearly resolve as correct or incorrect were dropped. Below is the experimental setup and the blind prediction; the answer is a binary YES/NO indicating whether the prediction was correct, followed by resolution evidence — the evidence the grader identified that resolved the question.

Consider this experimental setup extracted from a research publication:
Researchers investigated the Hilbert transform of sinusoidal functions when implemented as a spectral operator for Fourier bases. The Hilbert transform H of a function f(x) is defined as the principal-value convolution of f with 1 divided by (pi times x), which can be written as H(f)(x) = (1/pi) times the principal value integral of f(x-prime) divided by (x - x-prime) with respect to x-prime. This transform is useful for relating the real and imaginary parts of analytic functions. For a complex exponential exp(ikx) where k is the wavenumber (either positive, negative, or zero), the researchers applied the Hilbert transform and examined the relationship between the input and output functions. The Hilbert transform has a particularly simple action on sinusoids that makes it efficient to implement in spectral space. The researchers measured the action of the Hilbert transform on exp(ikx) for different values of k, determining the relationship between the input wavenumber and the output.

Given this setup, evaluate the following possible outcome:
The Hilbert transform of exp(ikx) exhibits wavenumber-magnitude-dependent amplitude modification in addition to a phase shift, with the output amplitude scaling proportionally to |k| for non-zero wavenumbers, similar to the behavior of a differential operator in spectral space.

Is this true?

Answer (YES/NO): NO